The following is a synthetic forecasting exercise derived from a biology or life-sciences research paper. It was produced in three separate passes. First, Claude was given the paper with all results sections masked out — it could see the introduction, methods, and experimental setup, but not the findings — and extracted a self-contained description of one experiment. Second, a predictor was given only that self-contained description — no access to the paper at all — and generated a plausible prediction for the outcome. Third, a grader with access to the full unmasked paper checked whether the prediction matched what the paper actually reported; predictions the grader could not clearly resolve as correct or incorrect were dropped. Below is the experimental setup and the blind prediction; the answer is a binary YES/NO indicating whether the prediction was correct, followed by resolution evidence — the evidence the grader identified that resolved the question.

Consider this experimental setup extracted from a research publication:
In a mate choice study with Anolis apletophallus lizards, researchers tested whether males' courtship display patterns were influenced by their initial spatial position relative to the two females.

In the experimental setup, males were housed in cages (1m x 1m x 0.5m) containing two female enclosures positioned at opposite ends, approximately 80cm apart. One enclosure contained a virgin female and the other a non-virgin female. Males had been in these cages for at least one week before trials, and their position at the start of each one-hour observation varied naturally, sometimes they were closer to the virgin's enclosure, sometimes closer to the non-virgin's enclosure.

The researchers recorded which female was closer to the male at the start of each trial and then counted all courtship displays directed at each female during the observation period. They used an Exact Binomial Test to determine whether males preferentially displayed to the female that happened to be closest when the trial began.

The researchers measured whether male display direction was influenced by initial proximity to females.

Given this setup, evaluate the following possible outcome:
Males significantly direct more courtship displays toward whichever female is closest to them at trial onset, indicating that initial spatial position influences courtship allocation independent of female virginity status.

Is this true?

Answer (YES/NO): NO